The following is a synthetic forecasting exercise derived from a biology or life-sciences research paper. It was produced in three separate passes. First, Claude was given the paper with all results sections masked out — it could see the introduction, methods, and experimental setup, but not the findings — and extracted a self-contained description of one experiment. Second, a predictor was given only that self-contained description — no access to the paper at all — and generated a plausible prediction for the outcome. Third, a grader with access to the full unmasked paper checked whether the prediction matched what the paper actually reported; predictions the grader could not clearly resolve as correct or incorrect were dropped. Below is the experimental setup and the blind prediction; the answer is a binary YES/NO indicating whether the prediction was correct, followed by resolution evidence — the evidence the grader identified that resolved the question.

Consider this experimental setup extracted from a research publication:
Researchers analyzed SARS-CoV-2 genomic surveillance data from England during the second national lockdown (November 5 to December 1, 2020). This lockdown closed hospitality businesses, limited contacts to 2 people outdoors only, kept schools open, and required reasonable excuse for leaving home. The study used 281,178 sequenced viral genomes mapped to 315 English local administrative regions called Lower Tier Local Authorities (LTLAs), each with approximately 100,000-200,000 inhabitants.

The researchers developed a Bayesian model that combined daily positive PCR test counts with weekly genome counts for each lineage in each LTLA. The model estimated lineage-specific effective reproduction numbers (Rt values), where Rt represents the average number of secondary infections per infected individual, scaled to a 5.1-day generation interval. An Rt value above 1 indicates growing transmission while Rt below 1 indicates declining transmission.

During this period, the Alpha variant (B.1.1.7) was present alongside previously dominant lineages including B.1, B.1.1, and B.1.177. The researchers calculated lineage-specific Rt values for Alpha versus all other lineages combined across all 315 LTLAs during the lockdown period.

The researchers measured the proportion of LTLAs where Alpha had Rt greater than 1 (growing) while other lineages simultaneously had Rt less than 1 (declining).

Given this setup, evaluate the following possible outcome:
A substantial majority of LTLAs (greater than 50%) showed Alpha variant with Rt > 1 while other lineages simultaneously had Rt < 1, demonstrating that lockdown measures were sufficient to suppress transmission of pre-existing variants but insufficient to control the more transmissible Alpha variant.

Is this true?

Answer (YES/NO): YES